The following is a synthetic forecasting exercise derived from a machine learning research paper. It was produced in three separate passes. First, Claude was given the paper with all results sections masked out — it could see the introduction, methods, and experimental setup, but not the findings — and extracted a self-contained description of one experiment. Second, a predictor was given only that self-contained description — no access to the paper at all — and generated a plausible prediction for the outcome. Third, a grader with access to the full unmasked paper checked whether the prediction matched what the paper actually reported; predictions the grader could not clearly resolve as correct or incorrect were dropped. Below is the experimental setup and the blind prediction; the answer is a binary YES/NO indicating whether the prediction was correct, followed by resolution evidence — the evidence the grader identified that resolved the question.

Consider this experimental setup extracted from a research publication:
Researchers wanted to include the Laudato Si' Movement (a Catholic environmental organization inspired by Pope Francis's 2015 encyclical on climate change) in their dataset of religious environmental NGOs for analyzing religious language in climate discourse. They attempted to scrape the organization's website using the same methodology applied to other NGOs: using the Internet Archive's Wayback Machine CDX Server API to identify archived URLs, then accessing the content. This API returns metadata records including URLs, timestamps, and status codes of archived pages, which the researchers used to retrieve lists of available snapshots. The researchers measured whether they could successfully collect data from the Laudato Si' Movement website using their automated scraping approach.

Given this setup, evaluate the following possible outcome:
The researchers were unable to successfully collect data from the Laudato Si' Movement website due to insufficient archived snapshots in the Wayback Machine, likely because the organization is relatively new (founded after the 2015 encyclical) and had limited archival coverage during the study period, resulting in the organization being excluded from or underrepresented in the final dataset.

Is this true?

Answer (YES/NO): NO